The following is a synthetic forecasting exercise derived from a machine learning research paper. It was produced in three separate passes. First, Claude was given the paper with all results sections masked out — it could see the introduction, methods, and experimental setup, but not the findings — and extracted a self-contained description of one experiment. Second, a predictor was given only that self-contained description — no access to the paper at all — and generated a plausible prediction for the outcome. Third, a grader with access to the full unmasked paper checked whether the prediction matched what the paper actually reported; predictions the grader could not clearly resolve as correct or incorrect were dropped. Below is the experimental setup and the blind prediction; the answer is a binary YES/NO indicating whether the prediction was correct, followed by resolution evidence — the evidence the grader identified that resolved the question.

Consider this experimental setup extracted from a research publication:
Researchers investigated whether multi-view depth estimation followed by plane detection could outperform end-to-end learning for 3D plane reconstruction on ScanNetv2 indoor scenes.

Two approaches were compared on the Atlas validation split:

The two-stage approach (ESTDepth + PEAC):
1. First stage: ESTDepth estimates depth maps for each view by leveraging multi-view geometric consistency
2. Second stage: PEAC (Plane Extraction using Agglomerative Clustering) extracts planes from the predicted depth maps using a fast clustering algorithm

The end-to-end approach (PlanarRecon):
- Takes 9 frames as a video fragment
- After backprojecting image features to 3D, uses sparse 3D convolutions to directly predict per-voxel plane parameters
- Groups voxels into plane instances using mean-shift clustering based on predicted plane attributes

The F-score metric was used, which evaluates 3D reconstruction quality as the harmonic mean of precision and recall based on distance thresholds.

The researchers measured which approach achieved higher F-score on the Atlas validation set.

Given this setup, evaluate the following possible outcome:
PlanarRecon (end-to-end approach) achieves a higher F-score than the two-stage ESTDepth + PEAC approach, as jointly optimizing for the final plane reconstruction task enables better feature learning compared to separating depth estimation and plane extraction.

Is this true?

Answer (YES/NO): YES